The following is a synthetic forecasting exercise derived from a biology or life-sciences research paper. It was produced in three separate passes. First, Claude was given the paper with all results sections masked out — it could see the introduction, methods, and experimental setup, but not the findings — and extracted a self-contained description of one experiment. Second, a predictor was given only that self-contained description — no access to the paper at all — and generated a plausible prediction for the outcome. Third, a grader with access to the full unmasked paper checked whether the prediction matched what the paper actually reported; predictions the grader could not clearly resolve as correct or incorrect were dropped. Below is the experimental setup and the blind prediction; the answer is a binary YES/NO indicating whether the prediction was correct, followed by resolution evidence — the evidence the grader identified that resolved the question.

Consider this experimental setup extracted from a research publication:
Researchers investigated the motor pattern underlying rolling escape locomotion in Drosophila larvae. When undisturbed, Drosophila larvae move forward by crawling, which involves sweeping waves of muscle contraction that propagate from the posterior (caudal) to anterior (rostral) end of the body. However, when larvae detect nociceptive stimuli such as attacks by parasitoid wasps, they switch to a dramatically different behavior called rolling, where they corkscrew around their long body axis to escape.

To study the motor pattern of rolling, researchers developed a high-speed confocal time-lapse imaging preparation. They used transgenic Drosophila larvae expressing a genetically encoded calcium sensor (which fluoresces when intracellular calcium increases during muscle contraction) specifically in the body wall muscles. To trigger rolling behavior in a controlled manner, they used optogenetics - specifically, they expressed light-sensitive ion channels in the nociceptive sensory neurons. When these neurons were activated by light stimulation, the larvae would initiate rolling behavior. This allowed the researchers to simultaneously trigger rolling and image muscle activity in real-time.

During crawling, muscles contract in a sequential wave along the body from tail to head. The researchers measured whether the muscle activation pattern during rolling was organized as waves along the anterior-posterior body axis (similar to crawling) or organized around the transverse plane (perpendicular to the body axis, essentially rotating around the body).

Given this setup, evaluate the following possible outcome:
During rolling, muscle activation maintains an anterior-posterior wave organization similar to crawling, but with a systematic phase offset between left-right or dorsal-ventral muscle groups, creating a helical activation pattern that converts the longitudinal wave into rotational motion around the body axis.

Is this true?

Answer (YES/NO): NO